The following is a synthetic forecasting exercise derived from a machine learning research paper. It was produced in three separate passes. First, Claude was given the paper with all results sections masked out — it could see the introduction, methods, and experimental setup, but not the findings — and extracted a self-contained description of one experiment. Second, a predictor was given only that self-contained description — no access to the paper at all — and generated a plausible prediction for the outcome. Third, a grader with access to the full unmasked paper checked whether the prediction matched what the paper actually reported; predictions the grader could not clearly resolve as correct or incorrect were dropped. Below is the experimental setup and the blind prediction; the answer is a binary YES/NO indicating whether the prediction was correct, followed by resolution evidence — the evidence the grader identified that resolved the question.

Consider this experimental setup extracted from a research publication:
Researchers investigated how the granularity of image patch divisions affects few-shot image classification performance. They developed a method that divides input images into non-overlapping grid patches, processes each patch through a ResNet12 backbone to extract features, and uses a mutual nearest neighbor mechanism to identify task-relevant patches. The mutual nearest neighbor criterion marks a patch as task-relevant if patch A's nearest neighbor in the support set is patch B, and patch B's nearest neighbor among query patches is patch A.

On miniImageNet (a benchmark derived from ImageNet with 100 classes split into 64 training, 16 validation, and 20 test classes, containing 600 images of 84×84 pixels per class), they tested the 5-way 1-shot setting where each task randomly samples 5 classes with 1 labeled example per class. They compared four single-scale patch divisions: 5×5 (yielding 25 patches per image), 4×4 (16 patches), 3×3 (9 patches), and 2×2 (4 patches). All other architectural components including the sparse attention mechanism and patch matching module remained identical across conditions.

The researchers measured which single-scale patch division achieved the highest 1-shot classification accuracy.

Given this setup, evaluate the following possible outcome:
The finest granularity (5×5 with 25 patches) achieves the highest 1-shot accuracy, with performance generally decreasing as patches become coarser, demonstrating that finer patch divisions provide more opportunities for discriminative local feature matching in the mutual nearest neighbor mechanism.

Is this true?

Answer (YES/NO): NO